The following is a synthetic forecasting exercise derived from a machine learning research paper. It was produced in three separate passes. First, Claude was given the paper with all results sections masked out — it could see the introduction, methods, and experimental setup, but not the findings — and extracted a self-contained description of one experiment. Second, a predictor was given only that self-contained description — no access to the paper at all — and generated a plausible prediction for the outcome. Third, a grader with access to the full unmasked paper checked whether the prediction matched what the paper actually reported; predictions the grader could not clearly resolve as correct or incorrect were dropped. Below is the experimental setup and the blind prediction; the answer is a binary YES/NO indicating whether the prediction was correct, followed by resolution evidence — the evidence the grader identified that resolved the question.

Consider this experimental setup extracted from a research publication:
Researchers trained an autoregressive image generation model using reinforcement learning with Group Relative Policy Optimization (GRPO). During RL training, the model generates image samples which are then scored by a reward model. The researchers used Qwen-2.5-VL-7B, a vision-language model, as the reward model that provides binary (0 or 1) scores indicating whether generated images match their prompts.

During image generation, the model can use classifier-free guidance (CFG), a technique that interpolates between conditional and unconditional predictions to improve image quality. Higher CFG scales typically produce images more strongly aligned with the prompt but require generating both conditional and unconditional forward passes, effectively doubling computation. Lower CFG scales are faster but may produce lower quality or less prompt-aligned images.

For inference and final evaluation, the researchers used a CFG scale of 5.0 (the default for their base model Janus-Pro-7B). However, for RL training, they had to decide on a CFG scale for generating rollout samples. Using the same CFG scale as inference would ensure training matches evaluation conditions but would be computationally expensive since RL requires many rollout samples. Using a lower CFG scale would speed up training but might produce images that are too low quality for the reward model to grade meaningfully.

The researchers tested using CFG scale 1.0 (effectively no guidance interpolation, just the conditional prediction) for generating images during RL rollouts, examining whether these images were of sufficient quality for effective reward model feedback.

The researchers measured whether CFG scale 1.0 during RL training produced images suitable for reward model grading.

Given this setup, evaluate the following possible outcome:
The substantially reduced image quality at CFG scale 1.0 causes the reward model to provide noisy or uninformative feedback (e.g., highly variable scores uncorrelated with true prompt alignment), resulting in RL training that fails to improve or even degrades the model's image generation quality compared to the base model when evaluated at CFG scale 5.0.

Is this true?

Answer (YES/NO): NO